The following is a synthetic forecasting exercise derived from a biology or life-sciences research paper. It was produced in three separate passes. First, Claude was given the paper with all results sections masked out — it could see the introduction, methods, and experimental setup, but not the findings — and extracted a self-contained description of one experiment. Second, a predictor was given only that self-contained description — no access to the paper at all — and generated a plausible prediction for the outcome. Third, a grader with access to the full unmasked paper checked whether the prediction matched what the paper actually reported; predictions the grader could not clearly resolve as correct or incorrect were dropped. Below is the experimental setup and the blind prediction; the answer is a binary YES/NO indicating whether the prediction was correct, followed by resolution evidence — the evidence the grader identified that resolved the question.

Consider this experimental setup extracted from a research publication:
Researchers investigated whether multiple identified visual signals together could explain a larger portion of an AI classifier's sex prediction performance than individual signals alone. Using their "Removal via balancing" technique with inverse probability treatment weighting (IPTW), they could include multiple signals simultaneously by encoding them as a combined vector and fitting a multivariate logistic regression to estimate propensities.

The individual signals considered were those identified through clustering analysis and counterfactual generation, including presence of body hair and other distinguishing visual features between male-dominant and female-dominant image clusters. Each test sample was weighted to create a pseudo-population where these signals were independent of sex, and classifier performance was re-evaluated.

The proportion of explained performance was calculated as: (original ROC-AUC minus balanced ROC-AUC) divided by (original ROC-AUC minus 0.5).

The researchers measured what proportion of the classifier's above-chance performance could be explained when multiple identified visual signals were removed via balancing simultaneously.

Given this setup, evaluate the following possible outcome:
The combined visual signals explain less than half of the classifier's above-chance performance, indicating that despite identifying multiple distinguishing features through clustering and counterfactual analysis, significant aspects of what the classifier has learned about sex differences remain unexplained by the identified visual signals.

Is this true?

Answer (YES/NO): YES